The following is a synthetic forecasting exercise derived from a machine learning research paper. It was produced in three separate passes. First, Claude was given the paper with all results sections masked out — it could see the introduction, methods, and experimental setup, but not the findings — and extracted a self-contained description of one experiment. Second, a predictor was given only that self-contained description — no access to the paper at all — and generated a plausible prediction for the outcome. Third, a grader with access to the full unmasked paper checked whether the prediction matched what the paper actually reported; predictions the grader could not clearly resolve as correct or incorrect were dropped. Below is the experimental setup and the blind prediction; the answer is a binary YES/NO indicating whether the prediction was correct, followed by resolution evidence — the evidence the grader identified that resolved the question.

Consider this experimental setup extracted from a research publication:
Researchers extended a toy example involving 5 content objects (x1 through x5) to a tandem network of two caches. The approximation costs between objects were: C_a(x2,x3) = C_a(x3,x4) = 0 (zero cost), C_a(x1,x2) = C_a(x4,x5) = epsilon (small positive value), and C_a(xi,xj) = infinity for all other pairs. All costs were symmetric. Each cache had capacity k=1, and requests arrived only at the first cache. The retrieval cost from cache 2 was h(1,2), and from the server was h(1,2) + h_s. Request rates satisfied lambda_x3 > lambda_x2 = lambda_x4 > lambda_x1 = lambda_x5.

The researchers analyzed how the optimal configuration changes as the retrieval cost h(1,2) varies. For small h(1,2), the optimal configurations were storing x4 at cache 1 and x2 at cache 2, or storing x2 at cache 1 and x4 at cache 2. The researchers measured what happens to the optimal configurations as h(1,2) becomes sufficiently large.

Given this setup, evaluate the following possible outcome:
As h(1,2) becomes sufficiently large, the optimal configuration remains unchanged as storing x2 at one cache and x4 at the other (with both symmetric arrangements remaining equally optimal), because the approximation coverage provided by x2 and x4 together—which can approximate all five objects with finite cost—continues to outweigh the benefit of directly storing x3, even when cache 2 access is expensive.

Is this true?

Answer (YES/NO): NO